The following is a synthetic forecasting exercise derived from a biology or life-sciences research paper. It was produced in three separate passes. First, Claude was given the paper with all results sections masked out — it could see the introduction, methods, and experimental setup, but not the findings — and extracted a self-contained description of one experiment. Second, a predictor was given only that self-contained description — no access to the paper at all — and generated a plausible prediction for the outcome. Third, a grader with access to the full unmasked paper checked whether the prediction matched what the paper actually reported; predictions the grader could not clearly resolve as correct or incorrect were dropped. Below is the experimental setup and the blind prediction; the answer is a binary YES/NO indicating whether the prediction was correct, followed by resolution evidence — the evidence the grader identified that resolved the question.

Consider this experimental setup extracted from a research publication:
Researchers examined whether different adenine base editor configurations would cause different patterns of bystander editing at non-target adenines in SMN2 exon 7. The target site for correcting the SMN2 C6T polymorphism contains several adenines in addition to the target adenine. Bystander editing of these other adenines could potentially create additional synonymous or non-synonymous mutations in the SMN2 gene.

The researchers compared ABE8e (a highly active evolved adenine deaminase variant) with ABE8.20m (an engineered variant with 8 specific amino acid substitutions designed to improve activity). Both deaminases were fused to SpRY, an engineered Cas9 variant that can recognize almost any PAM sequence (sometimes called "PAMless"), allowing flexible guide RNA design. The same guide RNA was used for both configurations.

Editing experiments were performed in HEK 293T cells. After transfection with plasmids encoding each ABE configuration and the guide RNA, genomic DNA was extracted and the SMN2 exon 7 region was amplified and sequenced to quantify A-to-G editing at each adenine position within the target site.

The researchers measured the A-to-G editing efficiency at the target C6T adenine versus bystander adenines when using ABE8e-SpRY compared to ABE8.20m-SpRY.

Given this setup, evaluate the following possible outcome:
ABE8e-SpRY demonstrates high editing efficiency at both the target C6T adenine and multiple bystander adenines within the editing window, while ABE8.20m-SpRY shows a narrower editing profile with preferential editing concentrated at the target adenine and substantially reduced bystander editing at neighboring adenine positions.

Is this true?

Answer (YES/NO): NO